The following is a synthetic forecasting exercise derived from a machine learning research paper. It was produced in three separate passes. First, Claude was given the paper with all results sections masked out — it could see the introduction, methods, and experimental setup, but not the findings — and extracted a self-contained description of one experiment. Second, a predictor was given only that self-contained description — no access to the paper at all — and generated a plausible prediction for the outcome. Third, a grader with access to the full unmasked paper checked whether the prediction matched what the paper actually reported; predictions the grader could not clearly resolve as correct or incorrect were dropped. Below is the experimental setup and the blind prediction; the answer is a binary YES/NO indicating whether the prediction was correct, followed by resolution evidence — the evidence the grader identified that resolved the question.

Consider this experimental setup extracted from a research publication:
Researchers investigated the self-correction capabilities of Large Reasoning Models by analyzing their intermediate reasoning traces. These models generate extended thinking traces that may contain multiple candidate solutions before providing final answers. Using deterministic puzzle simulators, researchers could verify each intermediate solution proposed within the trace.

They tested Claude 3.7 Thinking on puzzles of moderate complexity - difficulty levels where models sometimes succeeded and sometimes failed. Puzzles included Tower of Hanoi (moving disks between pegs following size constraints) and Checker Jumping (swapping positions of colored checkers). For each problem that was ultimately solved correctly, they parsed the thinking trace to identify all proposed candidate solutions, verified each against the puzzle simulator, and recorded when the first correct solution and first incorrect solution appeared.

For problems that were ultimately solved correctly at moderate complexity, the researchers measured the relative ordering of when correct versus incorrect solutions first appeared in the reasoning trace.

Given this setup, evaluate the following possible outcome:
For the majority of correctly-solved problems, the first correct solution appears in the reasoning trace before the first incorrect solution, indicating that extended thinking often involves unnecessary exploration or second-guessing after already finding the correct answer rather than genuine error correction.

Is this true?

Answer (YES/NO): NO